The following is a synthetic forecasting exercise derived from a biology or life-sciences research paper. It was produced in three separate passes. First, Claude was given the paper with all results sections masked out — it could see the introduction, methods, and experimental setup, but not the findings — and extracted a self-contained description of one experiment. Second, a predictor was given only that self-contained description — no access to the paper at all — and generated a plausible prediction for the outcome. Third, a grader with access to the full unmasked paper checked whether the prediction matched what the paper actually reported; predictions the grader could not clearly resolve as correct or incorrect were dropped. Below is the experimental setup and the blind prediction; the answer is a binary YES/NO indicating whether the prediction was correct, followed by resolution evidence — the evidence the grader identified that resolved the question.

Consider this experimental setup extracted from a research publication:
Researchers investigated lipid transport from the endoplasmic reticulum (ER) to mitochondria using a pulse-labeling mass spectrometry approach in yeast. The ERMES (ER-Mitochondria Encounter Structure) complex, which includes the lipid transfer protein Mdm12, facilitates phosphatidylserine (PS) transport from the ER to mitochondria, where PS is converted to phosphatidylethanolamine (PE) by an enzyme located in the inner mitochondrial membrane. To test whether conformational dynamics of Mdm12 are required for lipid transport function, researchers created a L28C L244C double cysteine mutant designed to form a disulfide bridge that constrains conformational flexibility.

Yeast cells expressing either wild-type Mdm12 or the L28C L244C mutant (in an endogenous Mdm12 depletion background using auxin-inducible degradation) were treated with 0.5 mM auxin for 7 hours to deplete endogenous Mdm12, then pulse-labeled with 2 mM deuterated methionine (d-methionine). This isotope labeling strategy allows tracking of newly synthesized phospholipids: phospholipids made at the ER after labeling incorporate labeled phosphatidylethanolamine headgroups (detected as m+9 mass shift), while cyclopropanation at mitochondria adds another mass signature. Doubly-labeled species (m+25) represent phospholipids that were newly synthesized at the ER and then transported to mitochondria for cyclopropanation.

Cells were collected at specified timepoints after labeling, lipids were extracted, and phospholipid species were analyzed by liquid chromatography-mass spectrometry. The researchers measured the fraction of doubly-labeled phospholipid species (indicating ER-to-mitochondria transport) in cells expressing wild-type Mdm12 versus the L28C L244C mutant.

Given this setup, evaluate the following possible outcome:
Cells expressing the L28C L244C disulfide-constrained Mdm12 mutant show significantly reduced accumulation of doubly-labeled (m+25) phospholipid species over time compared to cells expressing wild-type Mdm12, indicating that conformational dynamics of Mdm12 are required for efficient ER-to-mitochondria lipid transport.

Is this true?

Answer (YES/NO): NO